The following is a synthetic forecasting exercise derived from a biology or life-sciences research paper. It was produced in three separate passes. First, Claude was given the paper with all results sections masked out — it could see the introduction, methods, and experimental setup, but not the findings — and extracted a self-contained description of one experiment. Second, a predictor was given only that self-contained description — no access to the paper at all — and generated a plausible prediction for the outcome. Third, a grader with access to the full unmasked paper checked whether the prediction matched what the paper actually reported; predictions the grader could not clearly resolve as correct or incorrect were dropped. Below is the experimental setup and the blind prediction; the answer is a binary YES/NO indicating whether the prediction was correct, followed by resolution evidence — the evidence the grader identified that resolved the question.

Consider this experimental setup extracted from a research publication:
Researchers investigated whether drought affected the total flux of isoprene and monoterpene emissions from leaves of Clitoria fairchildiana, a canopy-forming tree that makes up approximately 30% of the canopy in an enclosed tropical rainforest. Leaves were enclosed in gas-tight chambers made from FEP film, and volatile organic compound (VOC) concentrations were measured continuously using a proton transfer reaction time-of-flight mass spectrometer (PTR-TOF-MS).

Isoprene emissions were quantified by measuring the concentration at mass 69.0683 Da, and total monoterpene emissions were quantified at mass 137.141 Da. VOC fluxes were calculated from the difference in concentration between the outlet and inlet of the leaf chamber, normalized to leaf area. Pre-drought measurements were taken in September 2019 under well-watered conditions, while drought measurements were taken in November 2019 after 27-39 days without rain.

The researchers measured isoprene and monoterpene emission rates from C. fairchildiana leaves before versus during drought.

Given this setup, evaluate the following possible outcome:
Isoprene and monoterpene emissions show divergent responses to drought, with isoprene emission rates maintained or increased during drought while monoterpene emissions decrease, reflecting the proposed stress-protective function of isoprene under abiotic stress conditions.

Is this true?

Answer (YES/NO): NO